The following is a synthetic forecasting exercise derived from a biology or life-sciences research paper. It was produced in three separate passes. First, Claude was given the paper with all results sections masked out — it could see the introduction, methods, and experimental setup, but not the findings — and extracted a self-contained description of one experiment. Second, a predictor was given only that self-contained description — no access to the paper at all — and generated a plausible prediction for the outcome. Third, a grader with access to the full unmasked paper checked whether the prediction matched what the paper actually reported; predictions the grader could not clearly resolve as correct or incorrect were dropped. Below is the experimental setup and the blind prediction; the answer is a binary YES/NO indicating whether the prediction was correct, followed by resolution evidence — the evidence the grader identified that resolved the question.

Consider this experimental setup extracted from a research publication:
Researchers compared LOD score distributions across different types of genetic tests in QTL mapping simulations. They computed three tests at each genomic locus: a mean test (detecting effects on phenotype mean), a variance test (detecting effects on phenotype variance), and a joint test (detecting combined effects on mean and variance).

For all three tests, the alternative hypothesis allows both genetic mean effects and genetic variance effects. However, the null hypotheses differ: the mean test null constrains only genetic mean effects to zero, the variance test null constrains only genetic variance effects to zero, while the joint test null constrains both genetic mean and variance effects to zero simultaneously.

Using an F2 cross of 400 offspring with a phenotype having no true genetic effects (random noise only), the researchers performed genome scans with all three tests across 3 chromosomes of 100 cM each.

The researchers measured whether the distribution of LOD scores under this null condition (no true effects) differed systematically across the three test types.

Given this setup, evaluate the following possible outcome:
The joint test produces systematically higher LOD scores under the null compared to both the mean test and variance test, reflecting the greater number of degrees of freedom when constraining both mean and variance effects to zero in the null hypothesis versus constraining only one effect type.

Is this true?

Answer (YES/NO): YES